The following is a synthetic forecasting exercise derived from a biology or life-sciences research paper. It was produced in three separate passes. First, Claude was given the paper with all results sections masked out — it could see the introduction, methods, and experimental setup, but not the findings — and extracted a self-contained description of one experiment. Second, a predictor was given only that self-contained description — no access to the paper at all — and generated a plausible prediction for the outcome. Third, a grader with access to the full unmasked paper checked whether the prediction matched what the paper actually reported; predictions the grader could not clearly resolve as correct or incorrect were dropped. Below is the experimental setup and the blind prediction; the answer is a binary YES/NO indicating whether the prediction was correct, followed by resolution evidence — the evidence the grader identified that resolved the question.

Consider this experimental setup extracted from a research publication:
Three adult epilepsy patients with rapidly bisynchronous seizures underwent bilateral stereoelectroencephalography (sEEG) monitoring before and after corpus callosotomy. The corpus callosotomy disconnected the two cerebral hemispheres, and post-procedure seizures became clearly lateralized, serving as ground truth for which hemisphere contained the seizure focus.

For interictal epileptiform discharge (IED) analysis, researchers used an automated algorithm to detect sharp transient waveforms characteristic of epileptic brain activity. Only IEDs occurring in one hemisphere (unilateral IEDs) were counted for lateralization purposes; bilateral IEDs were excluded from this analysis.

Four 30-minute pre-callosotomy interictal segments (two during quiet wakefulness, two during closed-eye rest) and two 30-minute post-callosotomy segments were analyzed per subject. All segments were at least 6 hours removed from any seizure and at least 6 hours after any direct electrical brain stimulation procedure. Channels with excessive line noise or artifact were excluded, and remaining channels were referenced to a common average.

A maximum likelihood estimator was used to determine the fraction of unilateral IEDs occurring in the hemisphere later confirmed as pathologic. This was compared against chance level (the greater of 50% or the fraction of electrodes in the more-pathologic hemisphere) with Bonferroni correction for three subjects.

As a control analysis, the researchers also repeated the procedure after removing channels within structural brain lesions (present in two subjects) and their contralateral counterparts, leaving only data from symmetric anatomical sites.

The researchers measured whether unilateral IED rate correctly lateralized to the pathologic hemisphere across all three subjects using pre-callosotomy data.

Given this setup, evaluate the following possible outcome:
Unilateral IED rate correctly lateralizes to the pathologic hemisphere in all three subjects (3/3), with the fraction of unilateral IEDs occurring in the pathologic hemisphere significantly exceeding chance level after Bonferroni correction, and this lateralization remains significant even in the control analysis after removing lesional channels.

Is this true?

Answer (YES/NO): YES